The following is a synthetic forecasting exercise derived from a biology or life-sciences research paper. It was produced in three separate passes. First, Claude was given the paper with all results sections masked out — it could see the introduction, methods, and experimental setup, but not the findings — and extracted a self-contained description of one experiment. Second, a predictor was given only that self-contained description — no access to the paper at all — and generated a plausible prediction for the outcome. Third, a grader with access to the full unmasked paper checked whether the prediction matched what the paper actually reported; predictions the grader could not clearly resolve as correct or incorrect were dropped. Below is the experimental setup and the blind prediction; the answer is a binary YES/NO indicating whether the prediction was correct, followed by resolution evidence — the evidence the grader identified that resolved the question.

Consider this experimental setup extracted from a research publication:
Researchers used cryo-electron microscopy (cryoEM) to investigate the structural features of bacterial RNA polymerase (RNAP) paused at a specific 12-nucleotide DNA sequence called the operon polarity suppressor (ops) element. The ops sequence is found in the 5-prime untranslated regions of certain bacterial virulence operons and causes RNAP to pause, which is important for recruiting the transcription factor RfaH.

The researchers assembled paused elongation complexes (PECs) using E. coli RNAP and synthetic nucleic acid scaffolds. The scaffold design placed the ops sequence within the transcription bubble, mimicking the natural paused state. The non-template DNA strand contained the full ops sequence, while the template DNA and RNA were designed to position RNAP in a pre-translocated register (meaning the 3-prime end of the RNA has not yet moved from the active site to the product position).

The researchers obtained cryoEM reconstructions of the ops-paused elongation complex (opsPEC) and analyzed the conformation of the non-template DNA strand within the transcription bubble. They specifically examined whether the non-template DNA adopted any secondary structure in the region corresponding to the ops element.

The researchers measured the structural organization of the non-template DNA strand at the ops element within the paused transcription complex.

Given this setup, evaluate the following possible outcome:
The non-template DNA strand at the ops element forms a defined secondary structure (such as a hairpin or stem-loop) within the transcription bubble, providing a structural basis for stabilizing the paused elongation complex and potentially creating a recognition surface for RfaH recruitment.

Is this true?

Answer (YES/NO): YES